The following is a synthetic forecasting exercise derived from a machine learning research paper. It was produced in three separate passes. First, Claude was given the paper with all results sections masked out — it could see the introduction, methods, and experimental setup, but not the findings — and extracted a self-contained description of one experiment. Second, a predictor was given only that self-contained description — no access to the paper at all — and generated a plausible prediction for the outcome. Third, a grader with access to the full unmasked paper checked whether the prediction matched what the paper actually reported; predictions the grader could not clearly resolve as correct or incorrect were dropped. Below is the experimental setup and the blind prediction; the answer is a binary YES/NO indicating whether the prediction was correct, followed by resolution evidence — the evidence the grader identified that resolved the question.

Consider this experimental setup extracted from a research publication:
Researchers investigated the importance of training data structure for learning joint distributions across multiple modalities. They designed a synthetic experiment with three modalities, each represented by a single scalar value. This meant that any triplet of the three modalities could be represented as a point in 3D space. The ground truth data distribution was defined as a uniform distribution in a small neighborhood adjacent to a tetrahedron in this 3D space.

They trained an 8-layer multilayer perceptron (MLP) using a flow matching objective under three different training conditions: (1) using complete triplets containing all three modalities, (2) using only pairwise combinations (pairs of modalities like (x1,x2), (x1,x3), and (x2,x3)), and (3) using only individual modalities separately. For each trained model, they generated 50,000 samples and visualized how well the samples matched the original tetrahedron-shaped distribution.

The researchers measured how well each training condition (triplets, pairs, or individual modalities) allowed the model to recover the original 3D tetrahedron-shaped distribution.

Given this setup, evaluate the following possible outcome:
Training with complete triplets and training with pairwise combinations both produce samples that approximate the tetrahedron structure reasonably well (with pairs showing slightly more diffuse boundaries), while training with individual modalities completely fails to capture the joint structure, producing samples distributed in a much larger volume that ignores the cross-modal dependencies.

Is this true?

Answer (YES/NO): NO